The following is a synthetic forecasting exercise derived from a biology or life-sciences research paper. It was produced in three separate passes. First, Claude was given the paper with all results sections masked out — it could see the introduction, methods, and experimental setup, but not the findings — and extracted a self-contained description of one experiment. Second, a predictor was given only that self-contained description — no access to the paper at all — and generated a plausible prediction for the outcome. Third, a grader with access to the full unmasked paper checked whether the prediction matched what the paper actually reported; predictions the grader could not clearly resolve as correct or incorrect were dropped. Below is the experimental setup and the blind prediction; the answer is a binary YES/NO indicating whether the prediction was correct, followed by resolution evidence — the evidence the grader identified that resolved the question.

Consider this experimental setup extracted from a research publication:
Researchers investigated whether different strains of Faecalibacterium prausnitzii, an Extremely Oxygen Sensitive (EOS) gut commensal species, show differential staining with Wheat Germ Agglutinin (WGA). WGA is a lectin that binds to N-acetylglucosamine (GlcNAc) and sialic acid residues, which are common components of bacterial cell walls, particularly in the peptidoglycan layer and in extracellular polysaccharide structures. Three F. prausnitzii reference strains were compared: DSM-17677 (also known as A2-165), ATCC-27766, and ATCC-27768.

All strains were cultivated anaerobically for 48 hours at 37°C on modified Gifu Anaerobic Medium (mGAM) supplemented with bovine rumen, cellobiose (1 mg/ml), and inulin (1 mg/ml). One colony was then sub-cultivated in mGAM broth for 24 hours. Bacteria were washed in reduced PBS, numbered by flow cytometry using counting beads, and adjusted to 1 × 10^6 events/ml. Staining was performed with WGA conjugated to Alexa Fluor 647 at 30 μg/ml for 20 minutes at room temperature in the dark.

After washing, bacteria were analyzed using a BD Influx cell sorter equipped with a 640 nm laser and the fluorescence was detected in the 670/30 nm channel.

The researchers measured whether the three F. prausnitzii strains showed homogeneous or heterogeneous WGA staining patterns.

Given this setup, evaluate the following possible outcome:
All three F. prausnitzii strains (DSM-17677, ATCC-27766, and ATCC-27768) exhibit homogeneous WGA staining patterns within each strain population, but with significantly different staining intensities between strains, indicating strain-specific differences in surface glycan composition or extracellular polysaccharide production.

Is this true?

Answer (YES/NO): NO